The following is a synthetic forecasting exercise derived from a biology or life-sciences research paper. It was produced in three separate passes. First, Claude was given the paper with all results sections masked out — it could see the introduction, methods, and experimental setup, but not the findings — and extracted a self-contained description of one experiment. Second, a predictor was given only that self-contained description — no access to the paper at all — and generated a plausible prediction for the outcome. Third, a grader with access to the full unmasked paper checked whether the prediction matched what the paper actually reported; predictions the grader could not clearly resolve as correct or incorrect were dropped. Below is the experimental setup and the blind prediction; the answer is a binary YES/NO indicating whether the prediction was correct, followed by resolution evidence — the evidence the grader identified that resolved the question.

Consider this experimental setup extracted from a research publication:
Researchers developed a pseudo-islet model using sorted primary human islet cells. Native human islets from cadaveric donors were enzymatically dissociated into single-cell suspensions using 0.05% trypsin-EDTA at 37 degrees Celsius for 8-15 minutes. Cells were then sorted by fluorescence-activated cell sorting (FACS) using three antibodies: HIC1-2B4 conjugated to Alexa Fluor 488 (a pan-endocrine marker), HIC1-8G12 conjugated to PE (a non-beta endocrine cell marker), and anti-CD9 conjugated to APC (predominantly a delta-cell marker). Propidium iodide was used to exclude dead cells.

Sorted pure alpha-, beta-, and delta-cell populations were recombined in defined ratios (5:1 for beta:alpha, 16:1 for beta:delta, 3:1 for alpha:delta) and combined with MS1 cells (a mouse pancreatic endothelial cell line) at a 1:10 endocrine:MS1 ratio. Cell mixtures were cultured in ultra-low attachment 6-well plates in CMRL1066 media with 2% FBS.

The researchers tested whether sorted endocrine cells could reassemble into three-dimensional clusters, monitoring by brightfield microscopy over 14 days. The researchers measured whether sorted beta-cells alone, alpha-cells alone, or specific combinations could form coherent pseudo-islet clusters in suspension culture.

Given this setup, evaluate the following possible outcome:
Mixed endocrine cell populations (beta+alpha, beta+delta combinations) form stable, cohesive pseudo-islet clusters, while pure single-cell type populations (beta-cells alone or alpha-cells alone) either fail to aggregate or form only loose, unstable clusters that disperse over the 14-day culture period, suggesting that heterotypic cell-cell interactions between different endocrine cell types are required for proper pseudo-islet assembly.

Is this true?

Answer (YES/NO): NO